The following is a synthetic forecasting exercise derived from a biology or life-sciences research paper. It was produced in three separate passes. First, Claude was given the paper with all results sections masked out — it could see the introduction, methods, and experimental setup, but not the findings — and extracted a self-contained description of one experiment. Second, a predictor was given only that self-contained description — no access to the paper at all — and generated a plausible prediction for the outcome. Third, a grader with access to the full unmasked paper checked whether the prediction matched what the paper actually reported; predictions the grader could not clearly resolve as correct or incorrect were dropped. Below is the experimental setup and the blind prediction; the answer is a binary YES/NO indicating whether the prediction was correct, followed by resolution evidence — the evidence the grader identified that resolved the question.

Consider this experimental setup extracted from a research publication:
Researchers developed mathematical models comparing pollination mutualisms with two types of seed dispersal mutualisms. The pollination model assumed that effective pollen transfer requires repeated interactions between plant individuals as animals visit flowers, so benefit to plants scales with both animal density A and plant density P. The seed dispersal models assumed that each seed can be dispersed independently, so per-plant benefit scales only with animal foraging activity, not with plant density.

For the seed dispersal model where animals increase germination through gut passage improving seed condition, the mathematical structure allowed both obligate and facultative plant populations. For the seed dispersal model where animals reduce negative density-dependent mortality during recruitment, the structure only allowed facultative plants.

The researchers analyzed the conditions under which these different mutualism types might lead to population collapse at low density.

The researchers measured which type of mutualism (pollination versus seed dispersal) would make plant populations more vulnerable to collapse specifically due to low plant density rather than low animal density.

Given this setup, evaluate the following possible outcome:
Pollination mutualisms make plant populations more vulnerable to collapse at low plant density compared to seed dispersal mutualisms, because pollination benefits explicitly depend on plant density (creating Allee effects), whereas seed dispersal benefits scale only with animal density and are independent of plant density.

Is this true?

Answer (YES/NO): YES